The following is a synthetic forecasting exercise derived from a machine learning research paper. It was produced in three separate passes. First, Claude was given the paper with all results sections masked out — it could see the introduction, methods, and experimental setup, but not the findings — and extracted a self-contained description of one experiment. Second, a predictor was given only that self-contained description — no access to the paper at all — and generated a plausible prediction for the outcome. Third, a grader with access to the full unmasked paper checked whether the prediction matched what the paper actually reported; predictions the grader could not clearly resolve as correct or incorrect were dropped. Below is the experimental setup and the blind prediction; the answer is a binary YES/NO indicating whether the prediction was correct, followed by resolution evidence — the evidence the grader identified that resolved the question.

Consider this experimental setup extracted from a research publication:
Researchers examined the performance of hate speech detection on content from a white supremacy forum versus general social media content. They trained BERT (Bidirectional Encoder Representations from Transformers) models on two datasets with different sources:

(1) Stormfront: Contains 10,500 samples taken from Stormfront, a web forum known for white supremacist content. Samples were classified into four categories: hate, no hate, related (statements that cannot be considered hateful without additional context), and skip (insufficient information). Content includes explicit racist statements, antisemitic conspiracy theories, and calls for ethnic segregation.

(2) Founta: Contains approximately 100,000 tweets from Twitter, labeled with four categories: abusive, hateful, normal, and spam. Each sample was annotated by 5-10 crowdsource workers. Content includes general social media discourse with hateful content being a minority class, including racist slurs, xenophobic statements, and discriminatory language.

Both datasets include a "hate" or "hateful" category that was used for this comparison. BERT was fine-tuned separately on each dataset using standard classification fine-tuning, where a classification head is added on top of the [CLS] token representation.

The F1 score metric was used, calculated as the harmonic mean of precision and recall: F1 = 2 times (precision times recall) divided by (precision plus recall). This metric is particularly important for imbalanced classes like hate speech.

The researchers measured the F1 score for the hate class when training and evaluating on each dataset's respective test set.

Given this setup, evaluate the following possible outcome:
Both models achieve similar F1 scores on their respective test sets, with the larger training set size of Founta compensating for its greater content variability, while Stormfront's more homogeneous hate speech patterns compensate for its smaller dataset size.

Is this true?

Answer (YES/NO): NO